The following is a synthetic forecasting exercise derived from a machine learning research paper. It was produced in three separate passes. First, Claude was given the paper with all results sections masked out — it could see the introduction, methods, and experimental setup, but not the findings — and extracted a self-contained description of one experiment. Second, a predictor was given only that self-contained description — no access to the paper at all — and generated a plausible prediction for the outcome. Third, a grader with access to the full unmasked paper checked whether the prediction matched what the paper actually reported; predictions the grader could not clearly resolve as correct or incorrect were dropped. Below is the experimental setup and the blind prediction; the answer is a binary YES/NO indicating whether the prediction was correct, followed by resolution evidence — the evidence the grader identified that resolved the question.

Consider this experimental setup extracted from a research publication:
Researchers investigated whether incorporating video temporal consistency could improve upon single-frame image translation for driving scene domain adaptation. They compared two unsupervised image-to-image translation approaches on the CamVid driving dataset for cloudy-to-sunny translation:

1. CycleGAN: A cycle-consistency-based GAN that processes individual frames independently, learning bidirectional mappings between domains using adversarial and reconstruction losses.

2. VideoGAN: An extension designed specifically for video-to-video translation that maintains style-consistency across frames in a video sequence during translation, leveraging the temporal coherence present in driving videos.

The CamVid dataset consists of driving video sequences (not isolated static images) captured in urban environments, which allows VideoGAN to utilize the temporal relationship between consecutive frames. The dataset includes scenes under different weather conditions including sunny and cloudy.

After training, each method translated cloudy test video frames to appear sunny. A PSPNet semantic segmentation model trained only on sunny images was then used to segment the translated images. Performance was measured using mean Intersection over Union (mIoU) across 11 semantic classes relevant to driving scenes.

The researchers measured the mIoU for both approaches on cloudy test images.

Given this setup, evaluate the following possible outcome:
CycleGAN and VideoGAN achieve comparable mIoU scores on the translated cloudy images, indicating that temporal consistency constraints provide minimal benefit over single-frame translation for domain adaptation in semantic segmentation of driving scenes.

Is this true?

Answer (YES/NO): NO